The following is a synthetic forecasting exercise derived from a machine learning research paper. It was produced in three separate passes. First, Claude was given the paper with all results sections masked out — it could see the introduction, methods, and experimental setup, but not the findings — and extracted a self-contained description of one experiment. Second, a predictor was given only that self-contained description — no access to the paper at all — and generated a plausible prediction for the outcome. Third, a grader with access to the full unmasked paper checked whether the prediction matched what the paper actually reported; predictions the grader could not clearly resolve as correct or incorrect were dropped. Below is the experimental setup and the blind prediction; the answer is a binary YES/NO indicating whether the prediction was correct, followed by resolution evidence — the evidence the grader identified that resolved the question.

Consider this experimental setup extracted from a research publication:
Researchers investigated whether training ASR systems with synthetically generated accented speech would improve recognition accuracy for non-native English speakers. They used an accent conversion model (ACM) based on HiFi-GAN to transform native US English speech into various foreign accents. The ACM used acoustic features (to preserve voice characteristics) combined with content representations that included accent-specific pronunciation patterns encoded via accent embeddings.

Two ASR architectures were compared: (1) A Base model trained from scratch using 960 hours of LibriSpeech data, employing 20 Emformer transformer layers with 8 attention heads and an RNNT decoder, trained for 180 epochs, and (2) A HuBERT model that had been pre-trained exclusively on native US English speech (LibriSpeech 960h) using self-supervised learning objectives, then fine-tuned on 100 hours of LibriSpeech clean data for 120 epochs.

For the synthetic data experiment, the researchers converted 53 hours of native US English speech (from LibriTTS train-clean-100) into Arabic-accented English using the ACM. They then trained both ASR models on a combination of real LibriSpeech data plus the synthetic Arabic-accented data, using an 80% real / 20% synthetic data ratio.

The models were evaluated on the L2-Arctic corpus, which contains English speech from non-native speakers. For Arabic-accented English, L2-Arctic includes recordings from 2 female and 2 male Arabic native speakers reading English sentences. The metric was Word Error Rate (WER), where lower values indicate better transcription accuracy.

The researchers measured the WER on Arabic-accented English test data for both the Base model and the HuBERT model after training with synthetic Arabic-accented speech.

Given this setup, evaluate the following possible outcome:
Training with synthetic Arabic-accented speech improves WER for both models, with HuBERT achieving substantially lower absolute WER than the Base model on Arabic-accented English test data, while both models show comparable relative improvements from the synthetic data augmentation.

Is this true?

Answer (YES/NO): NO